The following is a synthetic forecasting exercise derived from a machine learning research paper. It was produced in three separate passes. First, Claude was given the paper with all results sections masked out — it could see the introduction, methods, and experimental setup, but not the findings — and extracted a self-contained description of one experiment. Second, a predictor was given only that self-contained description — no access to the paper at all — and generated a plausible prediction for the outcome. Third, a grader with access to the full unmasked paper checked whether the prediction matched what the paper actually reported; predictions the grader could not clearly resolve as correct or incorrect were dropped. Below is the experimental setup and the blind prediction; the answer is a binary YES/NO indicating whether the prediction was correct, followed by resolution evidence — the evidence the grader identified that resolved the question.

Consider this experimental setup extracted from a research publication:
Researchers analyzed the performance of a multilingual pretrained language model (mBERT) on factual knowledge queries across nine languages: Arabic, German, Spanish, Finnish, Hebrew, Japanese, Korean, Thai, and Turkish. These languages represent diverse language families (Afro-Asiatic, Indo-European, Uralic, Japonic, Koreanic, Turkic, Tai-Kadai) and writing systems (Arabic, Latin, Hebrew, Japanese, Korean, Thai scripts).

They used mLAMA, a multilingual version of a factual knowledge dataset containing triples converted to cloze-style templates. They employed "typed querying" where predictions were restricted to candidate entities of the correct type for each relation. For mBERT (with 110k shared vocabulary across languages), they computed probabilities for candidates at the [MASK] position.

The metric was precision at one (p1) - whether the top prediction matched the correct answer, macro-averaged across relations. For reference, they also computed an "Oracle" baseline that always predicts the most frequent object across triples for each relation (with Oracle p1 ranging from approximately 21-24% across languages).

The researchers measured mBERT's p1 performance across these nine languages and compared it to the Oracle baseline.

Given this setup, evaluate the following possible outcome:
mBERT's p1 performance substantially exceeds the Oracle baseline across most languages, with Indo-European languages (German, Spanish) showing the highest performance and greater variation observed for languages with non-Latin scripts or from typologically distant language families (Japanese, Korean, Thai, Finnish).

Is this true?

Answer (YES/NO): NO